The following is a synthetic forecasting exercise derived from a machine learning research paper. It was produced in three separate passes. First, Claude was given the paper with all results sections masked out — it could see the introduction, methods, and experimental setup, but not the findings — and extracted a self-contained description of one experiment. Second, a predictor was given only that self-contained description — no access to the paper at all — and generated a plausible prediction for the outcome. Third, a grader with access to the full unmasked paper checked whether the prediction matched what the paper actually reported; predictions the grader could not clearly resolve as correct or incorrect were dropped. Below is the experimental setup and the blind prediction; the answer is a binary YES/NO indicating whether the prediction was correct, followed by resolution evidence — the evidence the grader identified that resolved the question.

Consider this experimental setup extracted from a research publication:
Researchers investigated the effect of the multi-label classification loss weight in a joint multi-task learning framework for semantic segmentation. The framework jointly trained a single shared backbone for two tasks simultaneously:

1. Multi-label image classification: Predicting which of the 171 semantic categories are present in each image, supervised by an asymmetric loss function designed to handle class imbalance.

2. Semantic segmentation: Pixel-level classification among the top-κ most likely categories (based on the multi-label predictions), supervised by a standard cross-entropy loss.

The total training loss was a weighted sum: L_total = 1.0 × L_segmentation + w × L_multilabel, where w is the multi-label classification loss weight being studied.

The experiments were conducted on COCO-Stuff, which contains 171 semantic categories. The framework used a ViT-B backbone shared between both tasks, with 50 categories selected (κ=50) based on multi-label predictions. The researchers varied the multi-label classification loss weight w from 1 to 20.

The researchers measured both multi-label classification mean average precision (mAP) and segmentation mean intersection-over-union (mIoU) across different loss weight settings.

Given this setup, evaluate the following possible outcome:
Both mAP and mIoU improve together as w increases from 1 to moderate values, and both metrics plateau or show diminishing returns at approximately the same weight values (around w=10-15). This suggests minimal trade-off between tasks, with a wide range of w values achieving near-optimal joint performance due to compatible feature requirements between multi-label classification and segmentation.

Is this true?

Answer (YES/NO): YES